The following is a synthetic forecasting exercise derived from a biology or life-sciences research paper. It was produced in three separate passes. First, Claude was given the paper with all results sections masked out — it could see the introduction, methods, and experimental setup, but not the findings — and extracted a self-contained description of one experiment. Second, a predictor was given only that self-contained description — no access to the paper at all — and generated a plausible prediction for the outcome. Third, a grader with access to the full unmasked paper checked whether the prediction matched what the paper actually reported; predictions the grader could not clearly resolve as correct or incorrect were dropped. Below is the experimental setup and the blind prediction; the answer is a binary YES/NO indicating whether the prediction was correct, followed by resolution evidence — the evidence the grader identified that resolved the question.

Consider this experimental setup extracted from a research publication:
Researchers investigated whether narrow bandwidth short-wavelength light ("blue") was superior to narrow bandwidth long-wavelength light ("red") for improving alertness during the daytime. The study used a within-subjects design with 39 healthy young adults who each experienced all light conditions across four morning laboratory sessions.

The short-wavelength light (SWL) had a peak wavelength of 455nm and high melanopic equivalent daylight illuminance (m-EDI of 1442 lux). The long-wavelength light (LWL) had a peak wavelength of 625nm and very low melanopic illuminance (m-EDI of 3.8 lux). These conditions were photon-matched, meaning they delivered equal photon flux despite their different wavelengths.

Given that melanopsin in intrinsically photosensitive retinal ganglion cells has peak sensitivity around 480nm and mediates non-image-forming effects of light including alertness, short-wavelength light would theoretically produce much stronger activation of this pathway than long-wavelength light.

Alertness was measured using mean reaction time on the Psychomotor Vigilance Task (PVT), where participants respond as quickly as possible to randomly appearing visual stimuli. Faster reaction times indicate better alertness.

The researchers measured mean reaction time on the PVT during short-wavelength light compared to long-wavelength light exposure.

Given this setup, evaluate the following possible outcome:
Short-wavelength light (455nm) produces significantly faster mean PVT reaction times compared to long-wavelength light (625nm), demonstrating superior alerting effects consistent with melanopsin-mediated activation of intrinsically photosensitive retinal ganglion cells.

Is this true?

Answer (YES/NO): NO